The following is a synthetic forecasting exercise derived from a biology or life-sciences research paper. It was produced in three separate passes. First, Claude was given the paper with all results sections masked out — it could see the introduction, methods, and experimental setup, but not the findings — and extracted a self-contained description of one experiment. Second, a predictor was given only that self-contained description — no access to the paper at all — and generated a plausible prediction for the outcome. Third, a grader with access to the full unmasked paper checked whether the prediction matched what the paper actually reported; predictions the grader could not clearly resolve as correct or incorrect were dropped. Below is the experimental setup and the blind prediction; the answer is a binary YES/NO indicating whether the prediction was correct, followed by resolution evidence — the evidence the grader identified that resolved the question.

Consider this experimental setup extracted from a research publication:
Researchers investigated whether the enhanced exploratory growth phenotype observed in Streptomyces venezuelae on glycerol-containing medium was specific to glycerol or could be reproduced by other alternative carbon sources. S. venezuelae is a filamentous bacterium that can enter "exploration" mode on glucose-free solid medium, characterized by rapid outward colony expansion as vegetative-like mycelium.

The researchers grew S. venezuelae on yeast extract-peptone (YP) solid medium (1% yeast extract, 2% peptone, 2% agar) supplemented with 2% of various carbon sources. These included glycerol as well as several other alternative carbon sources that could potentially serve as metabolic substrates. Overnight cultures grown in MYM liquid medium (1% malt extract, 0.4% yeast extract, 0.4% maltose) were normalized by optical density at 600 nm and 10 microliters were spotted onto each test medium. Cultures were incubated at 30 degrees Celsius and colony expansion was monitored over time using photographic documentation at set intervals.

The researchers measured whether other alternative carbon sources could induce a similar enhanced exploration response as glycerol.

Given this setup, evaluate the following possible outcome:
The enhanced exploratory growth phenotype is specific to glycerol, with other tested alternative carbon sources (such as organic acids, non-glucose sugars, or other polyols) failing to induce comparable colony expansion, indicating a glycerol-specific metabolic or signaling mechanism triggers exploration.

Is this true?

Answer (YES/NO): YES